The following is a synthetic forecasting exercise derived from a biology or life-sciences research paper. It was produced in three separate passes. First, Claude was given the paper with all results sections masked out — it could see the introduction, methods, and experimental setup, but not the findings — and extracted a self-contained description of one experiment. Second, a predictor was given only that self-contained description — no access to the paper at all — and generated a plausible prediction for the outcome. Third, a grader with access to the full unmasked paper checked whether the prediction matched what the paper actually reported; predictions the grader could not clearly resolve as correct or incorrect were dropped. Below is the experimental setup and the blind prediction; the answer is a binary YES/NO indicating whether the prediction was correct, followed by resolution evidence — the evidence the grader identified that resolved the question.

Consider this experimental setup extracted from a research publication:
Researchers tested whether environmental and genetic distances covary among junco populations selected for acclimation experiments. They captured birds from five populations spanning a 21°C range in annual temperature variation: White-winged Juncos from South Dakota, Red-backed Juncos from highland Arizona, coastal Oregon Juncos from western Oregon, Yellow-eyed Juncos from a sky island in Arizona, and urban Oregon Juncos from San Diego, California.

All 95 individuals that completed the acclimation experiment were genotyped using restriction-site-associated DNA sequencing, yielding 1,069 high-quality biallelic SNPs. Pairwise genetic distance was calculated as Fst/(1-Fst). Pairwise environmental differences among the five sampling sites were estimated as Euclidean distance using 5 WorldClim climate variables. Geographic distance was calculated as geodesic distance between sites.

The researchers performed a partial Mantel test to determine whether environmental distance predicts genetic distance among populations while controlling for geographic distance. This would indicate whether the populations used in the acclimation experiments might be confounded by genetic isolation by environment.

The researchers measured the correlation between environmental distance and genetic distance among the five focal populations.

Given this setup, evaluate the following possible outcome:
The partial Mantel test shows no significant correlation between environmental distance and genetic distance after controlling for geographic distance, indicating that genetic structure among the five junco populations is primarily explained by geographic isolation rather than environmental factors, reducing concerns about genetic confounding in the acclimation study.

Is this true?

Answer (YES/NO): NO